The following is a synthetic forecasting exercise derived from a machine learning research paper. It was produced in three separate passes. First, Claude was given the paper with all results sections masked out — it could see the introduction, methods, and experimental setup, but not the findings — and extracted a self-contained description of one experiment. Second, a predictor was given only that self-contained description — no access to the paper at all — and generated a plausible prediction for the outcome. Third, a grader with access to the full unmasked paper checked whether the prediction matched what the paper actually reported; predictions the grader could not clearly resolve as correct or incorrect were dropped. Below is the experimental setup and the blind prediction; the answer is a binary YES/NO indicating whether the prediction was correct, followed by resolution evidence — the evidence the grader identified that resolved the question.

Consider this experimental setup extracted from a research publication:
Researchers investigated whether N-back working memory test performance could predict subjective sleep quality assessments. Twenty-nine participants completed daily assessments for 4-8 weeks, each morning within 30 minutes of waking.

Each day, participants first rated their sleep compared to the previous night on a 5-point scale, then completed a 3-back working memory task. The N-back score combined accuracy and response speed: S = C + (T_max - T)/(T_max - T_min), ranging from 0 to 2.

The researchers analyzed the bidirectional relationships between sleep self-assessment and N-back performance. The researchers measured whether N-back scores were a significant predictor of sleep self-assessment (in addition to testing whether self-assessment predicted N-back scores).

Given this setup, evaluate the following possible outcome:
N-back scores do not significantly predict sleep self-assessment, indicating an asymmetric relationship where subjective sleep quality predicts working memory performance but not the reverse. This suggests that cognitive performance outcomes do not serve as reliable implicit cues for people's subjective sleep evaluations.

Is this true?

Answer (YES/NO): NO